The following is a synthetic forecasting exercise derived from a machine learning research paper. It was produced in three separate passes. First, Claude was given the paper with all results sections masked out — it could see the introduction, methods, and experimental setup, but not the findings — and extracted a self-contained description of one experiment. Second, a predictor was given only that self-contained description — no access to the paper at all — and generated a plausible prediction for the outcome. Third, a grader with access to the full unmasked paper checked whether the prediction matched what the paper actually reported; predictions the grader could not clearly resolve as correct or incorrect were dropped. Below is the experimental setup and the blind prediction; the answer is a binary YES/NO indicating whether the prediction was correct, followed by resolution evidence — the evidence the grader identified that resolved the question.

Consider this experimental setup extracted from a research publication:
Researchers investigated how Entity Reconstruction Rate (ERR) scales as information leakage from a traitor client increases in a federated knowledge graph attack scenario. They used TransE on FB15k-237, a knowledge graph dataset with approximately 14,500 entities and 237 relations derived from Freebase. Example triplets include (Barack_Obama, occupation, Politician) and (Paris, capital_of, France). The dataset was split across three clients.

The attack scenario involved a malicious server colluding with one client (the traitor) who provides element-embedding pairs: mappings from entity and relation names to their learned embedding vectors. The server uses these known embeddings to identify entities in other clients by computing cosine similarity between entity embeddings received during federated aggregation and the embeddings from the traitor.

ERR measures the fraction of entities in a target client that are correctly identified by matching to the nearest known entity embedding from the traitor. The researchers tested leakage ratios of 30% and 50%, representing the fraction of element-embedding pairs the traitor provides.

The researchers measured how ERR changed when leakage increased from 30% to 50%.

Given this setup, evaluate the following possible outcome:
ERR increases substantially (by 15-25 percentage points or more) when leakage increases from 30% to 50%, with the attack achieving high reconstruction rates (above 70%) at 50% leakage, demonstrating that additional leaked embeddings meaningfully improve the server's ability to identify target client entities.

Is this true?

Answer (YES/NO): NO